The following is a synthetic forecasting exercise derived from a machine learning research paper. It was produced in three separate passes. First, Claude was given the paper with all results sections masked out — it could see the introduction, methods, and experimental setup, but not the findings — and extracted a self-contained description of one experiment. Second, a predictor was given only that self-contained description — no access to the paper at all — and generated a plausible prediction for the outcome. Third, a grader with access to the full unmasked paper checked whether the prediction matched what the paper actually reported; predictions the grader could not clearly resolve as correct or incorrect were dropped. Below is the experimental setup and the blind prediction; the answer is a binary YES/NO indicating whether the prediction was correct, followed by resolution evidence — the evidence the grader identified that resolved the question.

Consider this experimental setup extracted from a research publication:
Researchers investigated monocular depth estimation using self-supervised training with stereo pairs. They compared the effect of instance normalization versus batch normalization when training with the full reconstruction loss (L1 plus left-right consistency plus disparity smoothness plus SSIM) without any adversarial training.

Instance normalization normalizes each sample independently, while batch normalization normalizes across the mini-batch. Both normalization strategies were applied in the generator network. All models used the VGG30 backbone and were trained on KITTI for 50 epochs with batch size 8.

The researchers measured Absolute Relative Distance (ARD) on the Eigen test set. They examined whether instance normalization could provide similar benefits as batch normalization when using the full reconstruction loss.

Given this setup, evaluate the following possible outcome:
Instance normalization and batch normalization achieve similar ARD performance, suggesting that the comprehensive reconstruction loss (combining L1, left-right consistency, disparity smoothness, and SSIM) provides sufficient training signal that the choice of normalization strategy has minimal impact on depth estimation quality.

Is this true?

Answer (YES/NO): NO